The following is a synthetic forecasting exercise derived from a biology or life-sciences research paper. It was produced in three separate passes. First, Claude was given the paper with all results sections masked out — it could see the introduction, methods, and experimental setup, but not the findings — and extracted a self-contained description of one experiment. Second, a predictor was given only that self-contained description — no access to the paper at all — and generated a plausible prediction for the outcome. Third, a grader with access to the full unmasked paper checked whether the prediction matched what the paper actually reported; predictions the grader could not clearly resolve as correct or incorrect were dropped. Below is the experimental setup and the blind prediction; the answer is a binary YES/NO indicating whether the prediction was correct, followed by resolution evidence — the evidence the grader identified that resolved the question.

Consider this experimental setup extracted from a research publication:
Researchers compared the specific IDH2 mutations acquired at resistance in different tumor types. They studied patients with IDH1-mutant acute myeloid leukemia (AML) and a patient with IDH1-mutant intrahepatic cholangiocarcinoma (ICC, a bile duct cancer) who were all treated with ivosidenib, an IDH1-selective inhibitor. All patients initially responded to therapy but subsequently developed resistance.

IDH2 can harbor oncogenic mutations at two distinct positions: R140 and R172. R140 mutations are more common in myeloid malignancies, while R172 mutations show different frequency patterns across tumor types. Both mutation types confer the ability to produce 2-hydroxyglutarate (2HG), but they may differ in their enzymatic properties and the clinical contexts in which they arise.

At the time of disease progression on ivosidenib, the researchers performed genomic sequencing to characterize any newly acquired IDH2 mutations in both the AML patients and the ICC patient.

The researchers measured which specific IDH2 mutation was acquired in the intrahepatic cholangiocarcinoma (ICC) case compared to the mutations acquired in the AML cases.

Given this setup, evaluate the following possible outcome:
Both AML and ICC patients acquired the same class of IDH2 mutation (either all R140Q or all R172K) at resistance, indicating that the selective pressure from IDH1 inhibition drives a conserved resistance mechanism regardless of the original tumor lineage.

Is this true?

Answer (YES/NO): NO